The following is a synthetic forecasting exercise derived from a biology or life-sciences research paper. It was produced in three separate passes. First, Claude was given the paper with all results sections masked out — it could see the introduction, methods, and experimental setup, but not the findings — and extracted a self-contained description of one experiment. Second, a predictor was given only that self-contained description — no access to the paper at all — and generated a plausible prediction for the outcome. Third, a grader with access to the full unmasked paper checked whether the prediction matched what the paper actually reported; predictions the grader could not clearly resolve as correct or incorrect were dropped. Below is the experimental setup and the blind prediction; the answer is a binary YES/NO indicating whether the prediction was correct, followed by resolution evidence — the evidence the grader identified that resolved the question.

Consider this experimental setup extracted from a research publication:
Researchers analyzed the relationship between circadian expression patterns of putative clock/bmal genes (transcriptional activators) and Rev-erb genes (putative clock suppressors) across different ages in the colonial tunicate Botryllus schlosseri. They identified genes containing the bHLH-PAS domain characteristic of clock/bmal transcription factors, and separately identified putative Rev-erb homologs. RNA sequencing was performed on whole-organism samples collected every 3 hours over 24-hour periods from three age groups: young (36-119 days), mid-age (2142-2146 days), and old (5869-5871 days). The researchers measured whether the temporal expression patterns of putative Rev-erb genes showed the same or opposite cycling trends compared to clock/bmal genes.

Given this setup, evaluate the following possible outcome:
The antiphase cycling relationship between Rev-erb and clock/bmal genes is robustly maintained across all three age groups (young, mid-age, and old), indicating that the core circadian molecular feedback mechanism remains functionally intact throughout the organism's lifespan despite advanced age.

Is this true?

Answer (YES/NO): NO